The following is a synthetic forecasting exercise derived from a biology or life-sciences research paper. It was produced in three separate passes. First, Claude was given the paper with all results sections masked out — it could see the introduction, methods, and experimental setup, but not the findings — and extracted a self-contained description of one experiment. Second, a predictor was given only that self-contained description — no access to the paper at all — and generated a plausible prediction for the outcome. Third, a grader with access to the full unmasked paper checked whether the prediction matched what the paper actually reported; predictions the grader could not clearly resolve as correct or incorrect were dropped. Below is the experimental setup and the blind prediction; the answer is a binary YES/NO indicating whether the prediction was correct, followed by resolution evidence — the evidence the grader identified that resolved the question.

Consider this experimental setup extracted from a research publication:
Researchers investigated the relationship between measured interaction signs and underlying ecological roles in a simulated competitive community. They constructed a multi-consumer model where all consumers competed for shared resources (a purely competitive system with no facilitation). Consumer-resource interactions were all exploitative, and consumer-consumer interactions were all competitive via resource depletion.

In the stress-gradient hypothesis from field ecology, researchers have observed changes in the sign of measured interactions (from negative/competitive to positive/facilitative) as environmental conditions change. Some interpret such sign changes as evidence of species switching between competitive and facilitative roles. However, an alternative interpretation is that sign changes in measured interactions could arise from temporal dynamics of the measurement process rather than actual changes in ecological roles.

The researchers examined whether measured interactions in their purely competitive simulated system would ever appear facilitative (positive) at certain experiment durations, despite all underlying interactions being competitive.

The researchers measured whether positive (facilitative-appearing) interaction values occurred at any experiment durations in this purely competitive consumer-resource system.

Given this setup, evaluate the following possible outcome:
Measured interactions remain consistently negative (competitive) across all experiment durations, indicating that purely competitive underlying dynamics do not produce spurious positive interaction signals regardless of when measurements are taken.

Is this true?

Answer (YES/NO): NO